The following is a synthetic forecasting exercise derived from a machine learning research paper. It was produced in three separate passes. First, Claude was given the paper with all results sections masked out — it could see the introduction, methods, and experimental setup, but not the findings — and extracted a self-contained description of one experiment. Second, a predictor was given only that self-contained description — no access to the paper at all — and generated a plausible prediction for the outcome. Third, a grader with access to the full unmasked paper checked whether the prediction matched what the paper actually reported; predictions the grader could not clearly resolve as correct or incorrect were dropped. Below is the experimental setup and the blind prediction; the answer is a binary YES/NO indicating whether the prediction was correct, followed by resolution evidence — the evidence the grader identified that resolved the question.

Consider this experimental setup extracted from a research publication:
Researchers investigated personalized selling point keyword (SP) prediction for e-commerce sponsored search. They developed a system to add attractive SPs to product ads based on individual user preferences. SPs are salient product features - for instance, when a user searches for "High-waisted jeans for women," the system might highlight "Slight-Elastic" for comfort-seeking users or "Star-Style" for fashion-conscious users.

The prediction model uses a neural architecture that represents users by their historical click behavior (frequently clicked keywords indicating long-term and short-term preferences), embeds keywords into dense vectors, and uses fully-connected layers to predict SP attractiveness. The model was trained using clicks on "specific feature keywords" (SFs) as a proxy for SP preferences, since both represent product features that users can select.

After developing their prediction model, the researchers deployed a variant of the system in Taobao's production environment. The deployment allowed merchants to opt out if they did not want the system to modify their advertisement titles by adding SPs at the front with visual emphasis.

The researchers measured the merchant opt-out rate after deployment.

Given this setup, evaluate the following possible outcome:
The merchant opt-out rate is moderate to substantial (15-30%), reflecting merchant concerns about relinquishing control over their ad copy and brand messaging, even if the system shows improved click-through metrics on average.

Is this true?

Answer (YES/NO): NO